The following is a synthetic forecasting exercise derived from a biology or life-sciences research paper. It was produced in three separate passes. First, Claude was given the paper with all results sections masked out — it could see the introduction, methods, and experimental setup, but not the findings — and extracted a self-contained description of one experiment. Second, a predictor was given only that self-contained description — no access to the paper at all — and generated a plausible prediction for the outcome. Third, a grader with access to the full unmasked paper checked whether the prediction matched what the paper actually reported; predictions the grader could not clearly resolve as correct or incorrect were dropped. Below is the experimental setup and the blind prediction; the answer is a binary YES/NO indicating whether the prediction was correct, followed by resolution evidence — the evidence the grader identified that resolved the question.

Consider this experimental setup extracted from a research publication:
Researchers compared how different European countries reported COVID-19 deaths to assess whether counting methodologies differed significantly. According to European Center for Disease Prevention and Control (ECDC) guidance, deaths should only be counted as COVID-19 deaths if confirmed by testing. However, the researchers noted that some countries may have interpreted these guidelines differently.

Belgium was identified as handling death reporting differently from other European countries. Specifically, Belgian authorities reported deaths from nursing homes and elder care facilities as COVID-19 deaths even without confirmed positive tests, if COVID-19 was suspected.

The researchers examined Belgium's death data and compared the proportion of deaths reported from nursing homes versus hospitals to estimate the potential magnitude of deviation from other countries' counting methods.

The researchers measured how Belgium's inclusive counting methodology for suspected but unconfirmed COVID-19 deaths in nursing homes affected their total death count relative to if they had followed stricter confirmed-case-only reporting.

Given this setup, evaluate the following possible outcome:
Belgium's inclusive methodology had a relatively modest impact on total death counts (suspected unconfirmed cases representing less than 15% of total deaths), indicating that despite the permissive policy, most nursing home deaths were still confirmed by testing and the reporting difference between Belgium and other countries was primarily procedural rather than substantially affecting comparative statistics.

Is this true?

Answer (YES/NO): NO